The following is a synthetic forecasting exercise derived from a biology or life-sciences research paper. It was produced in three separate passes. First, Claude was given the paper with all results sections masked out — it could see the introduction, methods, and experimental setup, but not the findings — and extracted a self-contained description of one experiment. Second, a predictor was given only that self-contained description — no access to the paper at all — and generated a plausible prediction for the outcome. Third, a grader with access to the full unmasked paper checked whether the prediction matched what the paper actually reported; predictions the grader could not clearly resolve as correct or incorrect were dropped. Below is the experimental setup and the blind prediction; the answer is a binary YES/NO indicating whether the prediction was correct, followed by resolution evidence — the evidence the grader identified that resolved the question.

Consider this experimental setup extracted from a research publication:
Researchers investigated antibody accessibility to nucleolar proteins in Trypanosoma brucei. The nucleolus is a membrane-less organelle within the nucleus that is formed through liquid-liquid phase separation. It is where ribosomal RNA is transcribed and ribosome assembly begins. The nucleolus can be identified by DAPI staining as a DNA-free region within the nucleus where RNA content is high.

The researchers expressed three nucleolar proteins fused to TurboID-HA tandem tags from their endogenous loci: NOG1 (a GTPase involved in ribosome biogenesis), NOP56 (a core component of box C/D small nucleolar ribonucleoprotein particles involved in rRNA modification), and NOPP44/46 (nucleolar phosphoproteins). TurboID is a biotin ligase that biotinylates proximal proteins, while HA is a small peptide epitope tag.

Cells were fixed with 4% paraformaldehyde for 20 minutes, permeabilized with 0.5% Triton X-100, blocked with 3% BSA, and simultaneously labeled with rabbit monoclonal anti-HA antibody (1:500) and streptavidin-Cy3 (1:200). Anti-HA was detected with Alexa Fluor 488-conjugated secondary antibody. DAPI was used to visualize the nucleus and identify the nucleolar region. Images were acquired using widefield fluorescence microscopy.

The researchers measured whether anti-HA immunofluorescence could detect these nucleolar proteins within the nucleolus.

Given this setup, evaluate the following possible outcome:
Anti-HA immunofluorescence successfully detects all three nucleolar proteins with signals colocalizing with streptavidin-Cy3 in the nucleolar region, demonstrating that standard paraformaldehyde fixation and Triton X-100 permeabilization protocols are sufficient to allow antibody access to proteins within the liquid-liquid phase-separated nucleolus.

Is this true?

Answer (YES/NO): NO